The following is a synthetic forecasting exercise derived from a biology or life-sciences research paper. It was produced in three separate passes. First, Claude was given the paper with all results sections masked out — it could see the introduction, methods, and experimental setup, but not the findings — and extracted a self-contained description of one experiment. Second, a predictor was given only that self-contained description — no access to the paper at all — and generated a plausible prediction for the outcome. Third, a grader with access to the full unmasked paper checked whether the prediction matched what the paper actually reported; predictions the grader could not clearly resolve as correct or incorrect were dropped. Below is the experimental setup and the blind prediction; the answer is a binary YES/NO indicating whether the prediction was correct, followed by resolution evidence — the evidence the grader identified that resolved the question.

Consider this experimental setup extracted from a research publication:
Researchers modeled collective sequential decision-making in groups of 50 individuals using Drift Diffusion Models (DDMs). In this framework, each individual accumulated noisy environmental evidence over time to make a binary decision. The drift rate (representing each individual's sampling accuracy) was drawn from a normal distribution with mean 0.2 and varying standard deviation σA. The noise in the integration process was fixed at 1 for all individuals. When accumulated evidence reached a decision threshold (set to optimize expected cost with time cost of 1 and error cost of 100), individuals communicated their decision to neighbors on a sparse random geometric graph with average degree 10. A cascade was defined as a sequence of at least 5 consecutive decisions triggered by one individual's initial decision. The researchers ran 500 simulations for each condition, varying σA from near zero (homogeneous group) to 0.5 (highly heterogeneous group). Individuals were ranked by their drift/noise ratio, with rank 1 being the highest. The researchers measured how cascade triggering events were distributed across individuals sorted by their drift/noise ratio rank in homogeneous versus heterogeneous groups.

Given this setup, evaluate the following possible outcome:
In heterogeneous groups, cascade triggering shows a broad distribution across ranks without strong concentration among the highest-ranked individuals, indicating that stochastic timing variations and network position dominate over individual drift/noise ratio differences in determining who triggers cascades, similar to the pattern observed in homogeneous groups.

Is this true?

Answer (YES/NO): NO